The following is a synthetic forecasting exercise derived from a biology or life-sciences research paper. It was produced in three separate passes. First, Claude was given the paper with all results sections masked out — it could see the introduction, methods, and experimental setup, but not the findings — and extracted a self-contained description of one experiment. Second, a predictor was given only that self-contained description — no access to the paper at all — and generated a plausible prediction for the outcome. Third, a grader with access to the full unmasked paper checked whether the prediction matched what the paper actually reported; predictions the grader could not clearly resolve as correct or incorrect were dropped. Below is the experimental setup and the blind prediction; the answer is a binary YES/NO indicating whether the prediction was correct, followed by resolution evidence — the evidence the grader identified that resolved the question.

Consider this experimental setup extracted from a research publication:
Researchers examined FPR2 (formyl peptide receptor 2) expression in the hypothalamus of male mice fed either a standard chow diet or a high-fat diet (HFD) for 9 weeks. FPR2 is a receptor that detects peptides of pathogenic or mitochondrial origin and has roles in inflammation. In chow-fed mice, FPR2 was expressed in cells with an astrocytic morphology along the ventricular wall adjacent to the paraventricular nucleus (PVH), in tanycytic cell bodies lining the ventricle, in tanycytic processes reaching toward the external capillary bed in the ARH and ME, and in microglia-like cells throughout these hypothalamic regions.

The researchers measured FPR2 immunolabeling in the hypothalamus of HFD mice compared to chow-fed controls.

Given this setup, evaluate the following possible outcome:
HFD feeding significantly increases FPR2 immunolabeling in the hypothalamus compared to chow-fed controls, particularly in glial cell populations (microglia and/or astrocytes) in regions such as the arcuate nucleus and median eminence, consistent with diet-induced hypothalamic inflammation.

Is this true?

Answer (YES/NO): YES